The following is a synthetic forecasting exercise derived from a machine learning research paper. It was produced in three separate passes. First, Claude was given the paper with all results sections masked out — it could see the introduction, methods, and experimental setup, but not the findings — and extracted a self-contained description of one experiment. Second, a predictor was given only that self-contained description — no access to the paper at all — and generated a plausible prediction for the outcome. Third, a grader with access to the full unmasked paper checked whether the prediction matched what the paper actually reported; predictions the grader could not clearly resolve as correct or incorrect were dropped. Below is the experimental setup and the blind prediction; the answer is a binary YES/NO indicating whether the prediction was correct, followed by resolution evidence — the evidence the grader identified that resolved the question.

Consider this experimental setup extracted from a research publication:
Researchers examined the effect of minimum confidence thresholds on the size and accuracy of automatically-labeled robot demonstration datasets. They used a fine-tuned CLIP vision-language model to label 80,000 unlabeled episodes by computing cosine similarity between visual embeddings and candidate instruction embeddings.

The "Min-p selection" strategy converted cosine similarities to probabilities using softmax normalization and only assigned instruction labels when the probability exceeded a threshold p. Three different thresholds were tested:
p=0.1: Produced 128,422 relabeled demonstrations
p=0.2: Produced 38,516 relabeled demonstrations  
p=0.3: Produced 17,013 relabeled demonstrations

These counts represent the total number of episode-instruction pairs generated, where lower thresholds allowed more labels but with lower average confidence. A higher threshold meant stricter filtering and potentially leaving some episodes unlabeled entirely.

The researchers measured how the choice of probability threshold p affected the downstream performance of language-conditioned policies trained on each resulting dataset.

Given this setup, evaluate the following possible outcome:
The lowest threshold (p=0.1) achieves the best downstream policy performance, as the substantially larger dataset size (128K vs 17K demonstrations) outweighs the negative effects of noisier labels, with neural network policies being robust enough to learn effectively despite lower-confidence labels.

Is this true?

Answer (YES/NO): NO